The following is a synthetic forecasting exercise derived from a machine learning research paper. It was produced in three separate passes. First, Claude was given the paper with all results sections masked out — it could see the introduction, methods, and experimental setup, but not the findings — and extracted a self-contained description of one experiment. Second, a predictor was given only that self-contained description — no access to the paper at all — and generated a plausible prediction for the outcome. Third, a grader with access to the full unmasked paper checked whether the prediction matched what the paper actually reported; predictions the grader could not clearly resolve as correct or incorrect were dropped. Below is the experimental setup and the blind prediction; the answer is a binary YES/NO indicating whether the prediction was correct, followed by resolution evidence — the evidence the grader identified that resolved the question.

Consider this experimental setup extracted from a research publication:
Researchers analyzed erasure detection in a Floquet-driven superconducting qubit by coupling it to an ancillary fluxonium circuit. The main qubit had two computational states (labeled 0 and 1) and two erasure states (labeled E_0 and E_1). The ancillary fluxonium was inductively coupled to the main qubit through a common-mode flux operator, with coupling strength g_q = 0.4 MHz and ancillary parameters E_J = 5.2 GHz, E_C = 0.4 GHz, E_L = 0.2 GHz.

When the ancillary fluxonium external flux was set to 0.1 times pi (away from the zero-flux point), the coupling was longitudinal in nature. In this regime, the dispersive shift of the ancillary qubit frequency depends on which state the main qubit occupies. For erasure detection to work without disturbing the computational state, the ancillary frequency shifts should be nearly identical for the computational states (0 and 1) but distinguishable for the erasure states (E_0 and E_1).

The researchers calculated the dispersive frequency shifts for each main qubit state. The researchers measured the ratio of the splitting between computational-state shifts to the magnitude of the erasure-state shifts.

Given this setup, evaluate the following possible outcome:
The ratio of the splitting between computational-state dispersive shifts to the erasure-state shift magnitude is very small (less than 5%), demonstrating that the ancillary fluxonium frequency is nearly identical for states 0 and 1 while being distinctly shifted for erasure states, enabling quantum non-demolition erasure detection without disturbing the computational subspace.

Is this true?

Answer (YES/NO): YES